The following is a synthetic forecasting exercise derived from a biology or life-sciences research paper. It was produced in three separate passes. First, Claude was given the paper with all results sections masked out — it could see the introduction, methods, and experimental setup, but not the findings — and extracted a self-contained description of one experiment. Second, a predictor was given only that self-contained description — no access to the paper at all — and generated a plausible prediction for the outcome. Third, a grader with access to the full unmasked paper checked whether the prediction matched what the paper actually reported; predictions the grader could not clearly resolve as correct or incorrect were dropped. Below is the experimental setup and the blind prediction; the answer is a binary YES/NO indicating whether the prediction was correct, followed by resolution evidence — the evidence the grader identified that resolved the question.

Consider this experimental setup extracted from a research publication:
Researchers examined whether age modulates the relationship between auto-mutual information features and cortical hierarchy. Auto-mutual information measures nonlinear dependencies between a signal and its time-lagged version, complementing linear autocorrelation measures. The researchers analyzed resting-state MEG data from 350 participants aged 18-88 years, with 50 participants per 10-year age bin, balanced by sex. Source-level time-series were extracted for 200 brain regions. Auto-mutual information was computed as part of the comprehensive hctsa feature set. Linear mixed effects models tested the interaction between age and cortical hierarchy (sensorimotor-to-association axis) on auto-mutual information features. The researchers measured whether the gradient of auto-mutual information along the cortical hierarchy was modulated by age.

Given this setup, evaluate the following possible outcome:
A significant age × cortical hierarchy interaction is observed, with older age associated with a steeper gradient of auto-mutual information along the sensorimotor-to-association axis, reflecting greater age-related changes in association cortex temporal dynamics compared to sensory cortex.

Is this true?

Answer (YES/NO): NO